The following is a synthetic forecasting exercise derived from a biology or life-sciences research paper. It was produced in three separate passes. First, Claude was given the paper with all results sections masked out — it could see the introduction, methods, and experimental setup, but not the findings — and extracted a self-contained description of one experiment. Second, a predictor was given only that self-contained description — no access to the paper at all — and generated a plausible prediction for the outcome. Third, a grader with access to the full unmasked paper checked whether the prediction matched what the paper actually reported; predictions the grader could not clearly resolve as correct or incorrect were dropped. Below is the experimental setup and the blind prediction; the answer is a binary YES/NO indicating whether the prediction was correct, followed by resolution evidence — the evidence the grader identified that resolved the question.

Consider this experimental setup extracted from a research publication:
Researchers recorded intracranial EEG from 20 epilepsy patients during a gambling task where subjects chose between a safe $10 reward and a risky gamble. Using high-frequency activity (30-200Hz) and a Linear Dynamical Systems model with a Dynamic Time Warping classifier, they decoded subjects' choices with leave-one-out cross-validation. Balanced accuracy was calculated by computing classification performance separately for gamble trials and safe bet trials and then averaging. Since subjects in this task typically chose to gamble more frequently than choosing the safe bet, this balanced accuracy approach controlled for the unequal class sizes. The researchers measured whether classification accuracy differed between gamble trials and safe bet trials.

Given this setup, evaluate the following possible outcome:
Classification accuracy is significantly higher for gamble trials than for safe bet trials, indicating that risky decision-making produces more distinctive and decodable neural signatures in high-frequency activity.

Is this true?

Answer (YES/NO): NO